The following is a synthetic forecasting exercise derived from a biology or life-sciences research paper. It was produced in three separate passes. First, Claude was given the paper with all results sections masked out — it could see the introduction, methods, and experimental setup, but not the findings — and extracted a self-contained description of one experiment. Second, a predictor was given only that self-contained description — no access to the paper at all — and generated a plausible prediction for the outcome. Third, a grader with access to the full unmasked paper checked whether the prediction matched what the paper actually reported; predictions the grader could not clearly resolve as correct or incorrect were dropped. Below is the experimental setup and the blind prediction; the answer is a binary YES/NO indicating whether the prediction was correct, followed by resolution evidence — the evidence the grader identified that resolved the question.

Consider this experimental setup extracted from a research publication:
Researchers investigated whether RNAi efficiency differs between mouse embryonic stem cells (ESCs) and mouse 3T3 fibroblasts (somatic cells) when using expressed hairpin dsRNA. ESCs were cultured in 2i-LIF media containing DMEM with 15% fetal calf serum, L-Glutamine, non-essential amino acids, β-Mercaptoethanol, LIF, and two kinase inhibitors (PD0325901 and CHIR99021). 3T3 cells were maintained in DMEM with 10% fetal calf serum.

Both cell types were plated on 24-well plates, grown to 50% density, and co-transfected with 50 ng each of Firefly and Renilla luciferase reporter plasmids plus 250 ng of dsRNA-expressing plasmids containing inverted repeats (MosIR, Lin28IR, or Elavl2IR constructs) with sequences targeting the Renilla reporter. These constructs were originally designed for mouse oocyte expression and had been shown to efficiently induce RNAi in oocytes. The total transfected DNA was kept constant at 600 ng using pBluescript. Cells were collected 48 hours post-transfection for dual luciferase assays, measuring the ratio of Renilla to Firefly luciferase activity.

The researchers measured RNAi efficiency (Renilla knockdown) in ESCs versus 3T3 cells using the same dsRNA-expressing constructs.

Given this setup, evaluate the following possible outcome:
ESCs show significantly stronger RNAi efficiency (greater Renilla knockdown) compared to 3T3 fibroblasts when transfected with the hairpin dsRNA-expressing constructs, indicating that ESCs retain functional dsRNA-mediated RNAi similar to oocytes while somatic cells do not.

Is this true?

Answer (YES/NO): NO